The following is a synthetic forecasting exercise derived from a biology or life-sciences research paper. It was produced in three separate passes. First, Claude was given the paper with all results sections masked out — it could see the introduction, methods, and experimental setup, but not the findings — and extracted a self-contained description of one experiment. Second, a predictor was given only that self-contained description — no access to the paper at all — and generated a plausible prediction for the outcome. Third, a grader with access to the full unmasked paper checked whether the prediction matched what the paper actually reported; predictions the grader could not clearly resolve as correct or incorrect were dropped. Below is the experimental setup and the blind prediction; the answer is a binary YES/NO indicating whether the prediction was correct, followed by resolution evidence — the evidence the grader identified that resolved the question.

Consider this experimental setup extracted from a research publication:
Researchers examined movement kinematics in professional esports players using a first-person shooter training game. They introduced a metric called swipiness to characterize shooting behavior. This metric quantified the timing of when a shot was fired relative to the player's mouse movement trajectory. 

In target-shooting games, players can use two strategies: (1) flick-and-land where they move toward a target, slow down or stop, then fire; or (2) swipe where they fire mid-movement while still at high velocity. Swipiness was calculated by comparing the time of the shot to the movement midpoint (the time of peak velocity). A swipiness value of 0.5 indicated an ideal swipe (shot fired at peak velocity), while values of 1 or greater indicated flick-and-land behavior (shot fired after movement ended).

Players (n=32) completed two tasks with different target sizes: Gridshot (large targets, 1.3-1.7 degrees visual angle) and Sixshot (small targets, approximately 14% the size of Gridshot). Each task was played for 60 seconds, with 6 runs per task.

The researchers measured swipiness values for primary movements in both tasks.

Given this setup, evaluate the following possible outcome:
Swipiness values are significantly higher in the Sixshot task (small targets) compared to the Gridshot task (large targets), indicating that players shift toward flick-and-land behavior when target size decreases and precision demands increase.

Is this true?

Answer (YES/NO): YES